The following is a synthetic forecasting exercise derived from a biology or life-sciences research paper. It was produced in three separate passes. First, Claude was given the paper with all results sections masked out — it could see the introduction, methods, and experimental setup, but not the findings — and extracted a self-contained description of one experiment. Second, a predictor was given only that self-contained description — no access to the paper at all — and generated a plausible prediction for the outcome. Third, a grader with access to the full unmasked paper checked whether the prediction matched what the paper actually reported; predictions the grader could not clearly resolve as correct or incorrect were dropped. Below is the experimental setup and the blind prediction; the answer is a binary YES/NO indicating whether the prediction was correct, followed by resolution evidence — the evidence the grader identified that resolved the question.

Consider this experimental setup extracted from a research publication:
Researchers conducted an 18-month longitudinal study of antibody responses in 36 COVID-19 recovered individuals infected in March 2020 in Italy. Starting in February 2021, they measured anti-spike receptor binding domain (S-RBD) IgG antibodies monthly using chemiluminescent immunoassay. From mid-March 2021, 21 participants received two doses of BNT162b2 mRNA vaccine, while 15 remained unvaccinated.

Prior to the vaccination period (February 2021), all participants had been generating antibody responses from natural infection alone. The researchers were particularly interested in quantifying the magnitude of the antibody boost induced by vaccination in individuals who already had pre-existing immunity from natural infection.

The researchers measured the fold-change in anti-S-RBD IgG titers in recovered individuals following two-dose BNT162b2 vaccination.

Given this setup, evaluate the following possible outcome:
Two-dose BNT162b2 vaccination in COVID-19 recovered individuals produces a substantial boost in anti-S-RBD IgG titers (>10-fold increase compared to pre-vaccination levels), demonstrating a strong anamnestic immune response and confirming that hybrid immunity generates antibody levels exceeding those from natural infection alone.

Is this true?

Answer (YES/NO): YES